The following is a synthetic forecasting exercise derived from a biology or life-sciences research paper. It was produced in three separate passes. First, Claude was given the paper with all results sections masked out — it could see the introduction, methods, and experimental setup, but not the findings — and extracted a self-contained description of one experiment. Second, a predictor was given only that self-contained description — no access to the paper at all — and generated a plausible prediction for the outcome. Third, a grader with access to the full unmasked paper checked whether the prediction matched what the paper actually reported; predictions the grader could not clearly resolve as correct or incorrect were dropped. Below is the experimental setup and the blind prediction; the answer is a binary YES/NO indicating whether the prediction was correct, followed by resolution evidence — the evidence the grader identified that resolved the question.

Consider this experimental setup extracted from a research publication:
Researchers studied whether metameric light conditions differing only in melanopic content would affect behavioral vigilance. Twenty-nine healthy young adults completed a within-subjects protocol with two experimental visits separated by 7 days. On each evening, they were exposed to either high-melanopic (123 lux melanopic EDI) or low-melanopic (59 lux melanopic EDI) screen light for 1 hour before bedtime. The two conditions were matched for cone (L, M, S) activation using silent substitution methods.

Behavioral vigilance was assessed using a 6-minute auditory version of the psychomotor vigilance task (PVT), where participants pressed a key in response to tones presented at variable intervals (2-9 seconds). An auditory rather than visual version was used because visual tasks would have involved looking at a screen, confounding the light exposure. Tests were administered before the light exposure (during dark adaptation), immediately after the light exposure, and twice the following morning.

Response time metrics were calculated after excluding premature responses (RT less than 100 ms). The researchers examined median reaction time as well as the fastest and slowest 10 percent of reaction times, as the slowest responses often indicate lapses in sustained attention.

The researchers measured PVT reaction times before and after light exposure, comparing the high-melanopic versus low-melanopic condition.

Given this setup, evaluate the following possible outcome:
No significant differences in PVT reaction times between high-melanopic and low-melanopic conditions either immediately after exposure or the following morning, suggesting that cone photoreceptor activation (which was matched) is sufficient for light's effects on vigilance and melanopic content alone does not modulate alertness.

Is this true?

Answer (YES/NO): YES